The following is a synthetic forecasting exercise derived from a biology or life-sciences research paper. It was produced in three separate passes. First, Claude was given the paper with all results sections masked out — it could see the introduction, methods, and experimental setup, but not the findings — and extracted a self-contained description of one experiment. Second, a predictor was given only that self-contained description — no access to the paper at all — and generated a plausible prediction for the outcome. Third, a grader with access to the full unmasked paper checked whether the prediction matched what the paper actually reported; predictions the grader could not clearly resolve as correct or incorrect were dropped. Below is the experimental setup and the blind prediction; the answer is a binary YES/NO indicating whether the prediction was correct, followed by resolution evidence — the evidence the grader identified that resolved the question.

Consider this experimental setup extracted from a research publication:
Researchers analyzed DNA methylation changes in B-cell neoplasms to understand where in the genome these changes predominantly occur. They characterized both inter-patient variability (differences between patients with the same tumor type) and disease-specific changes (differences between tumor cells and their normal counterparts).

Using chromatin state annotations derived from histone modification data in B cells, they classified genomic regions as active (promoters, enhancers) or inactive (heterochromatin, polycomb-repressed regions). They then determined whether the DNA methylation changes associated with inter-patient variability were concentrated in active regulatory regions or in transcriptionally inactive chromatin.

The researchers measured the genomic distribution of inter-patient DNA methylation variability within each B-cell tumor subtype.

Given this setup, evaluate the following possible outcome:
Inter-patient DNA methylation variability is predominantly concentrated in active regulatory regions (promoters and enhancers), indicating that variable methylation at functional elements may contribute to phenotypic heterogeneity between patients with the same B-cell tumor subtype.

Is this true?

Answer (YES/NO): NO